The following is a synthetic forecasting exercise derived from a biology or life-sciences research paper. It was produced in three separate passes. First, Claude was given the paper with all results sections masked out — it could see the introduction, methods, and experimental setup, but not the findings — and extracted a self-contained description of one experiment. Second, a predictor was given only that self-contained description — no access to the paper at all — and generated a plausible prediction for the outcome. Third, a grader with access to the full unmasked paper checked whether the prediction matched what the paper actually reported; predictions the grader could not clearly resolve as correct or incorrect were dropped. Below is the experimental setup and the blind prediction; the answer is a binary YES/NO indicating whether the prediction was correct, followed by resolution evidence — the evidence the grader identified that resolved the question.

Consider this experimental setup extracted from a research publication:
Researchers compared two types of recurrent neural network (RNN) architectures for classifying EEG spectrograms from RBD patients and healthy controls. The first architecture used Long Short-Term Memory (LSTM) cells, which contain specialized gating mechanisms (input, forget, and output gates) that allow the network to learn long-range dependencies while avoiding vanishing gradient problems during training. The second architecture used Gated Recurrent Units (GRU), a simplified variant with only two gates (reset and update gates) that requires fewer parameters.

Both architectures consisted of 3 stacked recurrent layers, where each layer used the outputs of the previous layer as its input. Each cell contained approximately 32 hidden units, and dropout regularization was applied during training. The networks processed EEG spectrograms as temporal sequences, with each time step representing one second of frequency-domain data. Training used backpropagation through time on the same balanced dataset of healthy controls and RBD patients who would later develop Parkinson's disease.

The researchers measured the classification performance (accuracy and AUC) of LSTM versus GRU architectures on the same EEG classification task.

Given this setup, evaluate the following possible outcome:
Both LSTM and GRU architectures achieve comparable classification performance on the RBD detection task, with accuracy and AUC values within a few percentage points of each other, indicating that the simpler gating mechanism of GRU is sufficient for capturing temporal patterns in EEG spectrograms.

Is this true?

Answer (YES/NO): YES